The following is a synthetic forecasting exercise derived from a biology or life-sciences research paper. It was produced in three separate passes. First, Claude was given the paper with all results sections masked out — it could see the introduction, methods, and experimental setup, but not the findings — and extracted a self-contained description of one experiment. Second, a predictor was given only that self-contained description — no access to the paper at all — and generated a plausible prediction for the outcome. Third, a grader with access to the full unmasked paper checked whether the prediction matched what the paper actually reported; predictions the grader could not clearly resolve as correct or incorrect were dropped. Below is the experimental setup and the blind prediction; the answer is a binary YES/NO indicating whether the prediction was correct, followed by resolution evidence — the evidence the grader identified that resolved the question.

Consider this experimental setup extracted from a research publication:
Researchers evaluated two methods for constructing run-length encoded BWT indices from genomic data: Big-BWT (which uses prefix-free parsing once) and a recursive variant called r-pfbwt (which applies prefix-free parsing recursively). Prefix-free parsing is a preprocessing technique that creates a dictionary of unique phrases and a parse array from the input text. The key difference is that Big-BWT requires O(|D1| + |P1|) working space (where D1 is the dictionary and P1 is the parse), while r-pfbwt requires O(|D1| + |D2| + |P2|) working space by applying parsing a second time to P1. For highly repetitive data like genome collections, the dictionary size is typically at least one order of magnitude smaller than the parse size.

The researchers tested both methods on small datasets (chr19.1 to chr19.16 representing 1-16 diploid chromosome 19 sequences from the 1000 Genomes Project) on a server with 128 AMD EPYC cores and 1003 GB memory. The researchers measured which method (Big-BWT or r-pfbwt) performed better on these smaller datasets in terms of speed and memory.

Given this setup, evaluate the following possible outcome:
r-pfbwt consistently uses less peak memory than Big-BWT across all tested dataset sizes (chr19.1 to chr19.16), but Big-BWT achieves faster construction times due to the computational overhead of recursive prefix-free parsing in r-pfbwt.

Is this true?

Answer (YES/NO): NO